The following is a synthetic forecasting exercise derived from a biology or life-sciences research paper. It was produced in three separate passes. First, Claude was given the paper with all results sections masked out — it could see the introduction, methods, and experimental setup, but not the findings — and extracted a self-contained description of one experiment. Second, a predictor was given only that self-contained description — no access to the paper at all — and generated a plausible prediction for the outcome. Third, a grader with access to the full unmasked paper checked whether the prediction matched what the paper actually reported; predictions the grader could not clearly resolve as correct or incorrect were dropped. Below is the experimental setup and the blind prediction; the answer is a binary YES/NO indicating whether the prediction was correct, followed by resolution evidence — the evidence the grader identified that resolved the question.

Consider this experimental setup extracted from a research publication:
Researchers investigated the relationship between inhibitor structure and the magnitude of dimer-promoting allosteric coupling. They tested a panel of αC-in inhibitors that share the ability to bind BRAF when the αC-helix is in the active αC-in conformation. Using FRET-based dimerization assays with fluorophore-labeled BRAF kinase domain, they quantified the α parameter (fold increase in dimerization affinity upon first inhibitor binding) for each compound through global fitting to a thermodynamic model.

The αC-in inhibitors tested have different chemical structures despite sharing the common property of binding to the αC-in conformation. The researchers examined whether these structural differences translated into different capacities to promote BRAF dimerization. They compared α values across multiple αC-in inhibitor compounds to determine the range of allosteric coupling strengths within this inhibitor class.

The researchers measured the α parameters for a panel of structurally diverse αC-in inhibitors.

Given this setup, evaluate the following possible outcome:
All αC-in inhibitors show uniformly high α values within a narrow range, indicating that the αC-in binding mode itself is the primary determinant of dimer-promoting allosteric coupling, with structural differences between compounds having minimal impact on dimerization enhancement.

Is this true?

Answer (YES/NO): NO